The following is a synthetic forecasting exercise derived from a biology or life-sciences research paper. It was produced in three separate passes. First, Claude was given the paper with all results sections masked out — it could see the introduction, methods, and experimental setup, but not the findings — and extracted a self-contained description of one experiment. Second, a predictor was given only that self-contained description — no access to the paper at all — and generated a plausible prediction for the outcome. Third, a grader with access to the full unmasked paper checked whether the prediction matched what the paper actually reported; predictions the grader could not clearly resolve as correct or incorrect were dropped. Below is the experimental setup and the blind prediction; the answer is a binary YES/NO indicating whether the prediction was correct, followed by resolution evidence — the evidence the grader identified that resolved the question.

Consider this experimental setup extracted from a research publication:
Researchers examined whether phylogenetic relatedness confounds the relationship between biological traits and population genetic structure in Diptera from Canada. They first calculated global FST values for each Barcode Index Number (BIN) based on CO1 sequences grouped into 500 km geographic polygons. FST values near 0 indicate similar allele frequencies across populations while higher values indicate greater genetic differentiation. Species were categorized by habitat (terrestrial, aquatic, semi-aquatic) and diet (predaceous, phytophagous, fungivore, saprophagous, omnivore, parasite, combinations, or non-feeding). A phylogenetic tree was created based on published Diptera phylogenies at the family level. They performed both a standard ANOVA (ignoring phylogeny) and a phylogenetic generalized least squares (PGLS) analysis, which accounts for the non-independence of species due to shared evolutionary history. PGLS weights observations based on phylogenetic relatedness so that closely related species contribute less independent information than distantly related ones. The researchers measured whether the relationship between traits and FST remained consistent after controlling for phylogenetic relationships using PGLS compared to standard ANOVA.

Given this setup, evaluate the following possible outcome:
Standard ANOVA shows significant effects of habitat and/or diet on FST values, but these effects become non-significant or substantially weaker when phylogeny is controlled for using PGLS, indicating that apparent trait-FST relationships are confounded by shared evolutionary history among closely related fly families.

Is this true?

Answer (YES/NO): NO